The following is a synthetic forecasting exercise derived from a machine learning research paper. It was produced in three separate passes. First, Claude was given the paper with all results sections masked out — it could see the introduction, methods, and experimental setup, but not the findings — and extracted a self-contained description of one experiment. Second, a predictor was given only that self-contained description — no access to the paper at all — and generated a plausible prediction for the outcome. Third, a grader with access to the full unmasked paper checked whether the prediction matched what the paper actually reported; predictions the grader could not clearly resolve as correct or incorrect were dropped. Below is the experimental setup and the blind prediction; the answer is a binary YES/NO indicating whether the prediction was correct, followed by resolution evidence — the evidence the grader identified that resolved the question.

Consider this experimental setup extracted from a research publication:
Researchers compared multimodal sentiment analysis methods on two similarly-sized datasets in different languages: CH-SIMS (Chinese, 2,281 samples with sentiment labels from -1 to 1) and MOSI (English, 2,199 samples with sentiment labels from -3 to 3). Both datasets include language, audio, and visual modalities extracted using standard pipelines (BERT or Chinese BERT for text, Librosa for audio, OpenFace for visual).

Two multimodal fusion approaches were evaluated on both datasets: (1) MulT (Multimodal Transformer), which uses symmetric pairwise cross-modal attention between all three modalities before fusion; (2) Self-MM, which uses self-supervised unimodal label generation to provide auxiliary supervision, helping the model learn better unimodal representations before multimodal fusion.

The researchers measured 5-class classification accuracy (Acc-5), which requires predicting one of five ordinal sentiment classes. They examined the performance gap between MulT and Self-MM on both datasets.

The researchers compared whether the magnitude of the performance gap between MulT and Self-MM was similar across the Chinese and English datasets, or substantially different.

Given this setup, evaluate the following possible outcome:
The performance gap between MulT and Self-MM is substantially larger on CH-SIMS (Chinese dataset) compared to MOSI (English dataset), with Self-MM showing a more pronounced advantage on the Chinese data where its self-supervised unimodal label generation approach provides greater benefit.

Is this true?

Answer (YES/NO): NO